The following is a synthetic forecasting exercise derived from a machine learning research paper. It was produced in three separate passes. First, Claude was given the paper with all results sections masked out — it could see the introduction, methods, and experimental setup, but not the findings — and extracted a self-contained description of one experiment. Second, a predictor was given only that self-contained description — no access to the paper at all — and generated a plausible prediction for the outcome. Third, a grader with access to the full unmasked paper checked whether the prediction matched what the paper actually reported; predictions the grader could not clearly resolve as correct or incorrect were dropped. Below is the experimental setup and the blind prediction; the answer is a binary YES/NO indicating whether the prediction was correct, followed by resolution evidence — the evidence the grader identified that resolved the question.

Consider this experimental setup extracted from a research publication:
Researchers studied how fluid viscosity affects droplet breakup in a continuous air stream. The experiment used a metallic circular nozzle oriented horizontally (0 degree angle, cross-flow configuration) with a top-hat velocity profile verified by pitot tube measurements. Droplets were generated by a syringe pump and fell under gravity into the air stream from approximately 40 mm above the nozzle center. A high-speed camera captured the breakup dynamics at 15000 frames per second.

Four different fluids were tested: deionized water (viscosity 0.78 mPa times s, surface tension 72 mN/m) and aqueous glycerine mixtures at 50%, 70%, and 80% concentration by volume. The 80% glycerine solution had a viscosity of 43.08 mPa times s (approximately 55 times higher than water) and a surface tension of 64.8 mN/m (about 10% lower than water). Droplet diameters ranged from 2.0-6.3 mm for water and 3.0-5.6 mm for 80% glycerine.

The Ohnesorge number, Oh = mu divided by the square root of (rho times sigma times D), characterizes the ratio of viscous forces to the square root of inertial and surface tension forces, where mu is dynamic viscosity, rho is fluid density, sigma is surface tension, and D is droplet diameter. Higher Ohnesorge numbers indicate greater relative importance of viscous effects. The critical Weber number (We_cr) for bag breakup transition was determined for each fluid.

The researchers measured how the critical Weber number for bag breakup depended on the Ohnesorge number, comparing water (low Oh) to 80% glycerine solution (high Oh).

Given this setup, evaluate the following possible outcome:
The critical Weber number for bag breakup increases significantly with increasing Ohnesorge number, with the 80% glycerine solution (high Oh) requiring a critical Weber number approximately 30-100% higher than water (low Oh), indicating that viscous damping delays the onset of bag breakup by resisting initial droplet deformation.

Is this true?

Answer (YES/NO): NO